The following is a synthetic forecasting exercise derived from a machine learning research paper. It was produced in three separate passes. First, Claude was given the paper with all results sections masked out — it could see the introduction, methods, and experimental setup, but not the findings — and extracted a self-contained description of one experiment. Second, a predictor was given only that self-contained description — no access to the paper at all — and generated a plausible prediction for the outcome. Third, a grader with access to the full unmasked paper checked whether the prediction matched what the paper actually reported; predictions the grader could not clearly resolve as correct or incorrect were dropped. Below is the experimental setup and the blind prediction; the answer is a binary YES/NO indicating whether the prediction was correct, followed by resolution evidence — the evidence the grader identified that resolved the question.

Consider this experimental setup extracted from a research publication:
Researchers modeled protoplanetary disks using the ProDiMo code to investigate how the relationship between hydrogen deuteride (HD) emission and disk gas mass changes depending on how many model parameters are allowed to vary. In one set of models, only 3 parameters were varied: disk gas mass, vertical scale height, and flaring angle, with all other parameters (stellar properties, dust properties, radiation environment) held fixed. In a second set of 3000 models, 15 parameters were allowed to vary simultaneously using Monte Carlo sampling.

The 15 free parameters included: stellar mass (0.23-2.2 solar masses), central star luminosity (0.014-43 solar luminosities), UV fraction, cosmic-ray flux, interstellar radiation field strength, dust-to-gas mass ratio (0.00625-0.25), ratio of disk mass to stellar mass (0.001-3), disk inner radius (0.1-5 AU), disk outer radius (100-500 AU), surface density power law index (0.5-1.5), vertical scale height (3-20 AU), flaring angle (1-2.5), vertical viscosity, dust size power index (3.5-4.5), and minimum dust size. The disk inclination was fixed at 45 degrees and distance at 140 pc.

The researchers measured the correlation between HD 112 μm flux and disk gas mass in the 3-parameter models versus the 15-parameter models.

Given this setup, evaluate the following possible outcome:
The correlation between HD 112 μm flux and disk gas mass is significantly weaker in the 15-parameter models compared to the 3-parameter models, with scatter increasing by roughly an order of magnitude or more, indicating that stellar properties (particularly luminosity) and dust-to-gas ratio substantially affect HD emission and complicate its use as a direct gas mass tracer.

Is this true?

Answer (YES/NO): YES